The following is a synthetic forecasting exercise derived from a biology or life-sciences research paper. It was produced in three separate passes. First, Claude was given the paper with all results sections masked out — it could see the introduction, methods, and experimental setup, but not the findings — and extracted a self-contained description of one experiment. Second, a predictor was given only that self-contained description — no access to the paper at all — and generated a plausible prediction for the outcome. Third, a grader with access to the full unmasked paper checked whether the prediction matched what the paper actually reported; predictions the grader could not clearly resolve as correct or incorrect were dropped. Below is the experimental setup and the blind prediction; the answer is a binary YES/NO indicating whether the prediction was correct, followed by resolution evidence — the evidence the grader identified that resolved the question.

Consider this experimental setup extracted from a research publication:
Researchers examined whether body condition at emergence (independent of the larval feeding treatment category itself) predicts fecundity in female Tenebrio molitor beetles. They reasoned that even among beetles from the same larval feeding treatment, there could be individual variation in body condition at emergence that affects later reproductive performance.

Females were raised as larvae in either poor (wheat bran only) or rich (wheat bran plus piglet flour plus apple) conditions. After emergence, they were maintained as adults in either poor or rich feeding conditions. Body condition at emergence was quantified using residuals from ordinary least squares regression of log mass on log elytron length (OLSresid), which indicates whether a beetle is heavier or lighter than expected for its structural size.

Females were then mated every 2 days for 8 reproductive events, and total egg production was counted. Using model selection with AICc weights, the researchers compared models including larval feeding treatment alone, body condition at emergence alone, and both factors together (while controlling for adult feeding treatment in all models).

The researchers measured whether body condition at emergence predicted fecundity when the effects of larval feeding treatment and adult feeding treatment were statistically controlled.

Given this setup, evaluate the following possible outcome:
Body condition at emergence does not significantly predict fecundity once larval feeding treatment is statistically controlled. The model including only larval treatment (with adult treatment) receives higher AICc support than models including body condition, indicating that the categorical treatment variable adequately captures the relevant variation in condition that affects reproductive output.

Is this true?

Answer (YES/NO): NO